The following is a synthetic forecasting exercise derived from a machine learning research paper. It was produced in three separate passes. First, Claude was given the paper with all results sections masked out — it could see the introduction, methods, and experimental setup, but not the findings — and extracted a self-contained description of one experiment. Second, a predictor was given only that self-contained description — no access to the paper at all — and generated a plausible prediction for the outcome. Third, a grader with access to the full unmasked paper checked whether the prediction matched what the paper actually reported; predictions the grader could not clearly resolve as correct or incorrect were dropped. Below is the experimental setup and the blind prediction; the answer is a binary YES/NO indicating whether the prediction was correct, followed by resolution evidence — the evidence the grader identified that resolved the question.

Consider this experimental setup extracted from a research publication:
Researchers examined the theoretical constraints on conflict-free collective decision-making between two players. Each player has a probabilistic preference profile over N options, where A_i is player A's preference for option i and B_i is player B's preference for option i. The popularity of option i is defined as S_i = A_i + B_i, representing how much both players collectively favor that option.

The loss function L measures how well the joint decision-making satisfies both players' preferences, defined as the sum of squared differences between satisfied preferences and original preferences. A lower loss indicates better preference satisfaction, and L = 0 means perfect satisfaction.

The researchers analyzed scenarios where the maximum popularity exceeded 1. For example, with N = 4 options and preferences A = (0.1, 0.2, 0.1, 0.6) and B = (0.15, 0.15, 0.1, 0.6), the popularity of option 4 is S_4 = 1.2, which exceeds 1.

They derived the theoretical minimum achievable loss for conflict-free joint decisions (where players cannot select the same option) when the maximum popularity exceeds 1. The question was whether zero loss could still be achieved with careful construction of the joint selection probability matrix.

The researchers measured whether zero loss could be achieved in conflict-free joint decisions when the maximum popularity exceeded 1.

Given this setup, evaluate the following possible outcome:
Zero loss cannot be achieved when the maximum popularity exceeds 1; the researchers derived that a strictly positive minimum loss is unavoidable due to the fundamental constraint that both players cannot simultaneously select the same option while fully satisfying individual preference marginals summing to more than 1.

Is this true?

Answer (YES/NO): YES